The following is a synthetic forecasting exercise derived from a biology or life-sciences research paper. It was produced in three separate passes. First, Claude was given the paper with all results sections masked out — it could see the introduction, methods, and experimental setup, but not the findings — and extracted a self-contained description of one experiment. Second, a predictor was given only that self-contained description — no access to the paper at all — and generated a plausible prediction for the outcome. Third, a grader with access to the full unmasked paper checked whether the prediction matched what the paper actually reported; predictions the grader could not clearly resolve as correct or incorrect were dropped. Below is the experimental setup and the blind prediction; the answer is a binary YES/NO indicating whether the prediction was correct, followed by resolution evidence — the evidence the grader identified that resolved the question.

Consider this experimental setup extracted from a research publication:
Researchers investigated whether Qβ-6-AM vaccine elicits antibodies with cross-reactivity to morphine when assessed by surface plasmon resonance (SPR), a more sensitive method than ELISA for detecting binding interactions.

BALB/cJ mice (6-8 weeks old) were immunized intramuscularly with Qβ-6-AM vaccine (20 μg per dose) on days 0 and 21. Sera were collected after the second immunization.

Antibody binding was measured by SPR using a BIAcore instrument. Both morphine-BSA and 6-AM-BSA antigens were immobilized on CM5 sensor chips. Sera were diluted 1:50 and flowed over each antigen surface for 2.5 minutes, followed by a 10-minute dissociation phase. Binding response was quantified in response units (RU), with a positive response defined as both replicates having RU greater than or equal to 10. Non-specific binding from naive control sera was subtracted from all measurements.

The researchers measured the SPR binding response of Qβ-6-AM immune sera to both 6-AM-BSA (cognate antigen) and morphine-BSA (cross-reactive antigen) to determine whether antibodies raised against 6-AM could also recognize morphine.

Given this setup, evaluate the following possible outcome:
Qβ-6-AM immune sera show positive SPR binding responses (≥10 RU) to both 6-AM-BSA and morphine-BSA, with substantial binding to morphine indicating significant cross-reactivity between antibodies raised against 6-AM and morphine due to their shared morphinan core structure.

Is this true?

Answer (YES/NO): YES